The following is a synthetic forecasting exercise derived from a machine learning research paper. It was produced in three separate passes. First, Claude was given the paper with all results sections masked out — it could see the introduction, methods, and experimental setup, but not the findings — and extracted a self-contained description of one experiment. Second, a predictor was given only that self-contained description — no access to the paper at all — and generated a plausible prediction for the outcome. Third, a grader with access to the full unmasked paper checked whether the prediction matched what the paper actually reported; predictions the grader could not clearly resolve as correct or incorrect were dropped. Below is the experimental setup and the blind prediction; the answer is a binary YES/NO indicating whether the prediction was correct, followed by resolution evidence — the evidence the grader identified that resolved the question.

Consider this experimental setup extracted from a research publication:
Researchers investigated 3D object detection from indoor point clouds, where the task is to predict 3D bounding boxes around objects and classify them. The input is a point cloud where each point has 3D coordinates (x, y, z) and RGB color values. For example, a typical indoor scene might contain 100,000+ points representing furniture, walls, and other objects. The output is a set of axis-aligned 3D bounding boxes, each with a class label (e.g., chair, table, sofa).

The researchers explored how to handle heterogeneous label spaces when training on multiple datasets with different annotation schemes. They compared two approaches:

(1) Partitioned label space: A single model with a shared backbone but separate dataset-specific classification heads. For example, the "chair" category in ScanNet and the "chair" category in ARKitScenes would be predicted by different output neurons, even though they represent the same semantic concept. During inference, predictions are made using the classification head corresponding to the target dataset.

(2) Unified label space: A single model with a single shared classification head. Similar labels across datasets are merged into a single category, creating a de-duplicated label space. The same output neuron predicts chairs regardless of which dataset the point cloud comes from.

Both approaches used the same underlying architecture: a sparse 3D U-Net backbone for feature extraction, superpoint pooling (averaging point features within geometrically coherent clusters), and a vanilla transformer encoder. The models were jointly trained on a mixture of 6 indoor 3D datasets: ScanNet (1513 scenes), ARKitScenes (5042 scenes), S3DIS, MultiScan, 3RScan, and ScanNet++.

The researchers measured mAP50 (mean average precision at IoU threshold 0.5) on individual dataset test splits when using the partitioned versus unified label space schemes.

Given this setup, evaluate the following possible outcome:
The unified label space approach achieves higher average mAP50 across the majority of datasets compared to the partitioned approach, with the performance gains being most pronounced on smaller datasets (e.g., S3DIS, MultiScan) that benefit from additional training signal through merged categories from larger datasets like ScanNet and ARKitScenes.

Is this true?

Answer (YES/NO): NO